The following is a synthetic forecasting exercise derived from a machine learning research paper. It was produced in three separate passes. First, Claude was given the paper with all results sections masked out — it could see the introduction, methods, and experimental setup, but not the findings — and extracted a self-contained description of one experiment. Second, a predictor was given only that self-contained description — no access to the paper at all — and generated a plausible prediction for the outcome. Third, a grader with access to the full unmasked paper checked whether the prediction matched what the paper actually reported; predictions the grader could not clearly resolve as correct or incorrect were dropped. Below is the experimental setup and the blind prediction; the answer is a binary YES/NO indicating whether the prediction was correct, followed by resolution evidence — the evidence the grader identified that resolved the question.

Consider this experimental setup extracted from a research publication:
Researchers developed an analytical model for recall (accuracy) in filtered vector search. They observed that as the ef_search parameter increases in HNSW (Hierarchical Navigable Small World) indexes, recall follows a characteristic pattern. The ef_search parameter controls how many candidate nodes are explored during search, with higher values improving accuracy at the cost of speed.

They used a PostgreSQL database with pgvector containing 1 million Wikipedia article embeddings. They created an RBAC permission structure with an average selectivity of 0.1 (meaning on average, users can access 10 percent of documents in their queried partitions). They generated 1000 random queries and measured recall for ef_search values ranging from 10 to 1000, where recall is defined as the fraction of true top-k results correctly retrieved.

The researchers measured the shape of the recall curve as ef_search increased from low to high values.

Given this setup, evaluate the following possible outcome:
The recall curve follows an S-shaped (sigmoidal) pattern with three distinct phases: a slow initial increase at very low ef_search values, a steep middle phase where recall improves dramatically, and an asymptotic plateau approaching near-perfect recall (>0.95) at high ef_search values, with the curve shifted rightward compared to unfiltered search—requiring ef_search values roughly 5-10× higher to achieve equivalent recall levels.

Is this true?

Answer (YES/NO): NO